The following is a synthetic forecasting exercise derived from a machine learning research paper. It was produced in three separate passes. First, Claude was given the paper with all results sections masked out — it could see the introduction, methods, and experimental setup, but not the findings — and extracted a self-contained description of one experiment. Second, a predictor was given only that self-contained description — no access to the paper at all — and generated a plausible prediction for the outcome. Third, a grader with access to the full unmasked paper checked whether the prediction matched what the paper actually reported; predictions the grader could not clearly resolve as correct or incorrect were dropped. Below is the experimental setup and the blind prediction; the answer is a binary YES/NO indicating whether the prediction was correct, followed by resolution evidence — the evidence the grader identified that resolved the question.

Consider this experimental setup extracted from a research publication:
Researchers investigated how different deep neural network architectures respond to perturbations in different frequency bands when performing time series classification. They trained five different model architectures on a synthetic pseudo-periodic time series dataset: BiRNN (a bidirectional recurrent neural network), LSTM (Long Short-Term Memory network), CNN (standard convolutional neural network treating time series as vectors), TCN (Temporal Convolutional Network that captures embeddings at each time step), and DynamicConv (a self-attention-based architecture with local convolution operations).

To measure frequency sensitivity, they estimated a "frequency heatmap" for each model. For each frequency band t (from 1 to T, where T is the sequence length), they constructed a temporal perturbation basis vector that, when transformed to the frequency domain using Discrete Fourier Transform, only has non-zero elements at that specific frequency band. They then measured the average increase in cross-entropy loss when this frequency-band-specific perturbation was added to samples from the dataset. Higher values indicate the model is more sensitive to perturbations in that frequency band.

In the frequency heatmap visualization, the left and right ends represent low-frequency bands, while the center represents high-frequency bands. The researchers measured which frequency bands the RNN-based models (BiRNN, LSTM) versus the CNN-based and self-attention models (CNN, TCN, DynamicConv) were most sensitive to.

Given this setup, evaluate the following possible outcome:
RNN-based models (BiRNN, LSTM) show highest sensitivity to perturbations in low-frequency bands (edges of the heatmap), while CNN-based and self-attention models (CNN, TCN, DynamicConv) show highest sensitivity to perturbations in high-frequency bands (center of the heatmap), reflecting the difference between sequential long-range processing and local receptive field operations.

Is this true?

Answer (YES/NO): YES